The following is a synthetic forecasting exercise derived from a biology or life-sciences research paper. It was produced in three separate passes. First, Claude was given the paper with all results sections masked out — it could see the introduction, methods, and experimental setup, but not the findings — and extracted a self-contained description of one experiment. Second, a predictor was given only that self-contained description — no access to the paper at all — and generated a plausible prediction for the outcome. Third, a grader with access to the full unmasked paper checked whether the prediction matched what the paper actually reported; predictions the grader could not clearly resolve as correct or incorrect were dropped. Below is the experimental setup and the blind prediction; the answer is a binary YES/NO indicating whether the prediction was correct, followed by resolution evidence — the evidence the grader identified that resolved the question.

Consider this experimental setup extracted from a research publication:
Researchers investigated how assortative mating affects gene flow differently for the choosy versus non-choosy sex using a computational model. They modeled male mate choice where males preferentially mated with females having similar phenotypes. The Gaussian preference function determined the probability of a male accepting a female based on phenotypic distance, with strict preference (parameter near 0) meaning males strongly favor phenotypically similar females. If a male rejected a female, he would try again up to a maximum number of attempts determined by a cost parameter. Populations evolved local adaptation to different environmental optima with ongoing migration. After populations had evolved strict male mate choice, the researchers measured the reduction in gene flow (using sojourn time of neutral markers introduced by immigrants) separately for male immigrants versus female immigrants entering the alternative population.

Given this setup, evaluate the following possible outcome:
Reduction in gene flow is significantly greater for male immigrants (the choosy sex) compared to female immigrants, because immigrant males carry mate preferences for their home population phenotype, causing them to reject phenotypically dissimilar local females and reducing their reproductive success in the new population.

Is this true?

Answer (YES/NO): NO